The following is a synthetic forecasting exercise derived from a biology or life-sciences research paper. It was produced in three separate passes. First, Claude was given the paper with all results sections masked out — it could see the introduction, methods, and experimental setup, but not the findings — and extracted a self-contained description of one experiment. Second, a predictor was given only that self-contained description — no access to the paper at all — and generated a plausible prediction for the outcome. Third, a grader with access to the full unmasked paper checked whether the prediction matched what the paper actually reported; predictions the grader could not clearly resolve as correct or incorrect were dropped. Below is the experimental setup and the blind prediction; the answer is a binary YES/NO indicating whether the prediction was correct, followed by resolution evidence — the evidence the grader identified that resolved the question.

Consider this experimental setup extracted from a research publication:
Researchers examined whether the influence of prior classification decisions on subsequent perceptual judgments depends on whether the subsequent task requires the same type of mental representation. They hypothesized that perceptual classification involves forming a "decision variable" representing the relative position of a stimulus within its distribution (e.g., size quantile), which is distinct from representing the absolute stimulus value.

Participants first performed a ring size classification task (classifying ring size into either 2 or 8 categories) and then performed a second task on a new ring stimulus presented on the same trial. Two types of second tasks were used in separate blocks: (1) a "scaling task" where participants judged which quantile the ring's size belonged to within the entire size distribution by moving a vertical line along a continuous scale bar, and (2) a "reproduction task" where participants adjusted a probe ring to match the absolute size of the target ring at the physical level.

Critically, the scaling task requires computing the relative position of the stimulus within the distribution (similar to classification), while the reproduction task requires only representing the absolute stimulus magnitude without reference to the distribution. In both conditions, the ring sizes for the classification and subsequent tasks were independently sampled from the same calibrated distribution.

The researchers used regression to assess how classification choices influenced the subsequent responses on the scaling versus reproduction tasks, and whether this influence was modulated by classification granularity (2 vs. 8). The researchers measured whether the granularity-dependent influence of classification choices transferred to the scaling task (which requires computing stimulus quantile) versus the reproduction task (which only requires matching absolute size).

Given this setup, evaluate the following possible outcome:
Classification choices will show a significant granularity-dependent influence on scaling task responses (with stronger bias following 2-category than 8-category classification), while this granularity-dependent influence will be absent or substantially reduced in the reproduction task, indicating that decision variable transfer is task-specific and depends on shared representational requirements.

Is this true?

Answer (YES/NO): NO